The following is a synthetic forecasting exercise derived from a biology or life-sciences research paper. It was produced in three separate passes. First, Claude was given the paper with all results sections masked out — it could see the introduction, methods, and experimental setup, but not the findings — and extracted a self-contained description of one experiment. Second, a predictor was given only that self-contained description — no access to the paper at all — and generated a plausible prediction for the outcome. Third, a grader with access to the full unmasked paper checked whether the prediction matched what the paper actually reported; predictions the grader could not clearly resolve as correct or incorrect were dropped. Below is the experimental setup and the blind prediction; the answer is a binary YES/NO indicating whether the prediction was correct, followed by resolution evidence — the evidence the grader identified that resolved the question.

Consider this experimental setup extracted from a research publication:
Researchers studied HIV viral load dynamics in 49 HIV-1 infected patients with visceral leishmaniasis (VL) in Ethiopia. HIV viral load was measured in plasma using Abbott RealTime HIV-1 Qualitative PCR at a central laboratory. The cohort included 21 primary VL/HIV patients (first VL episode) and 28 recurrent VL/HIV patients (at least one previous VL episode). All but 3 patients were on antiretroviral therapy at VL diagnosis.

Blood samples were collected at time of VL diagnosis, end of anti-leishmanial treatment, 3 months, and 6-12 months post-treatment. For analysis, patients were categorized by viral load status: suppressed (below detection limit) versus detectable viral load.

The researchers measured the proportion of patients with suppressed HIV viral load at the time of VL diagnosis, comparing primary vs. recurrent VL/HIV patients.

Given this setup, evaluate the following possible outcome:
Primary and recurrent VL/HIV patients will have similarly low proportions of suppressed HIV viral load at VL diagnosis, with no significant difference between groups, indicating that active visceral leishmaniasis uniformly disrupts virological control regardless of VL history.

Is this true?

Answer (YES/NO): NO